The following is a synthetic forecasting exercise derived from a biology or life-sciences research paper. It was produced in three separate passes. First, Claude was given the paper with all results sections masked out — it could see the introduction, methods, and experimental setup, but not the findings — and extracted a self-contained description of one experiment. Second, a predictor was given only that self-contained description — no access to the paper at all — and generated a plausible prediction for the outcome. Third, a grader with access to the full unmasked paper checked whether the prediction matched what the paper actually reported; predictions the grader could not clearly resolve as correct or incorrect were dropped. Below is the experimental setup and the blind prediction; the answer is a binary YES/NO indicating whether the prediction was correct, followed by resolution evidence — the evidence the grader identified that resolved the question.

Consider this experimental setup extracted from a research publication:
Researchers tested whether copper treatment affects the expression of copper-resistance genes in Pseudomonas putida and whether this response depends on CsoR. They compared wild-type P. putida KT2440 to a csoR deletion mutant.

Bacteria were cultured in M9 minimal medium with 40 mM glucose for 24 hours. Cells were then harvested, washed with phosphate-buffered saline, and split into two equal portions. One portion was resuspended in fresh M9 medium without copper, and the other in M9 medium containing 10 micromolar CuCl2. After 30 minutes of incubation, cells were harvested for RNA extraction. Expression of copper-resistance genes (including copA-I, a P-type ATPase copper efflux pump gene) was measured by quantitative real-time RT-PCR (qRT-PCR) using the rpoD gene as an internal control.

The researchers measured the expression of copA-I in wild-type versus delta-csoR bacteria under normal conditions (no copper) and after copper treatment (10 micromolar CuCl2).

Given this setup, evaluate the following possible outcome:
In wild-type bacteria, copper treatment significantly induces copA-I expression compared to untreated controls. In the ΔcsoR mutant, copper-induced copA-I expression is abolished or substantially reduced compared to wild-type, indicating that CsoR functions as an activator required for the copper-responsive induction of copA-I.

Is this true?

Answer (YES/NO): NO